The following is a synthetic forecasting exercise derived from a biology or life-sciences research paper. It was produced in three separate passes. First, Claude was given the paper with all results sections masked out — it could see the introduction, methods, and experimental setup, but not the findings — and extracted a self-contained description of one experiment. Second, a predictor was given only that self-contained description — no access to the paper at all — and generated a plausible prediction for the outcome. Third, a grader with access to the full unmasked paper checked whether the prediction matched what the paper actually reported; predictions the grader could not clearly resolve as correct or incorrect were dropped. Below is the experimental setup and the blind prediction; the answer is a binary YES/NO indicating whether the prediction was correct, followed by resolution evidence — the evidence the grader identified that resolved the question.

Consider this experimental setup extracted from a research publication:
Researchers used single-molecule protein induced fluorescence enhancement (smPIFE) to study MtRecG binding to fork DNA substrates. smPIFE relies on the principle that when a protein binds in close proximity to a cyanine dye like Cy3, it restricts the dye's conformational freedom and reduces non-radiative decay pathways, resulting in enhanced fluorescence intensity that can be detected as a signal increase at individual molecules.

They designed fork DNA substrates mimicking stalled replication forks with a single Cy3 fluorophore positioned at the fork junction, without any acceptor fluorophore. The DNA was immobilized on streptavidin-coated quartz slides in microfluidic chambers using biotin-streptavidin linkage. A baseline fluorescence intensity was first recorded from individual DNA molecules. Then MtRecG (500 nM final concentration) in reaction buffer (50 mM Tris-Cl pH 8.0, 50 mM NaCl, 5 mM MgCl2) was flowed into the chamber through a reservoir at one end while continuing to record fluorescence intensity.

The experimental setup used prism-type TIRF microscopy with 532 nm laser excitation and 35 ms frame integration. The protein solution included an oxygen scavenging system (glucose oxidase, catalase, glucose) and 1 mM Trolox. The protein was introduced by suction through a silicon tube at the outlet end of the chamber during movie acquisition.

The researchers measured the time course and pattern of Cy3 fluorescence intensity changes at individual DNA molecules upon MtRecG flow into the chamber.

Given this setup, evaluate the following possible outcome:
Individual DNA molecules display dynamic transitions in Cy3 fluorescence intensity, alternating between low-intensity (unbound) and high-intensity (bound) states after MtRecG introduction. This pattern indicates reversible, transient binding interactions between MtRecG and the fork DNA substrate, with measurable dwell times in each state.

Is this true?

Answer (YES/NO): NO